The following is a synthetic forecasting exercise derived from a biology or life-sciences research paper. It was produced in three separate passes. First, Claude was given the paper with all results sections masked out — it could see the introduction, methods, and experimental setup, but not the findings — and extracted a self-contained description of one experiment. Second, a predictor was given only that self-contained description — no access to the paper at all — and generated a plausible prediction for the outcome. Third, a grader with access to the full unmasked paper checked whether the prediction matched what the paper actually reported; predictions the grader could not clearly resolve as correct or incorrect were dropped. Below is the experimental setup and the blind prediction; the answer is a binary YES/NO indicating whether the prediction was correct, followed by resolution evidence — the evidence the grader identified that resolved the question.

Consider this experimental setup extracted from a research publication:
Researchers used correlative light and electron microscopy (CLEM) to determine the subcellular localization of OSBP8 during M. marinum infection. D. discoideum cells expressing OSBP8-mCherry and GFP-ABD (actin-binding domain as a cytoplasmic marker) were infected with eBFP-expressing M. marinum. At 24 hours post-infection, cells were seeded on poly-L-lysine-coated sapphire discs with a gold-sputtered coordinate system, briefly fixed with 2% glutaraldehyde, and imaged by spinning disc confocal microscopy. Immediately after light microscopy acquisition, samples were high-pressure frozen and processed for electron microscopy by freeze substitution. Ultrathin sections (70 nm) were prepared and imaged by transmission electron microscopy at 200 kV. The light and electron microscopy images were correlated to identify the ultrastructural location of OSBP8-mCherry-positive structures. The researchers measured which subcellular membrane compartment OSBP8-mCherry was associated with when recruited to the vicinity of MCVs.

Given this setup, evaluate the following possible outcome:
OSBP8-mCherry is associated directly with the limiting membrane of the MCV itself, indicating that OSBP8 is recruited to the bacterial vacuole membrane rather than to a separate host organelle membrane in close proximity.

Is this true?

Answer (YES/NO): NO